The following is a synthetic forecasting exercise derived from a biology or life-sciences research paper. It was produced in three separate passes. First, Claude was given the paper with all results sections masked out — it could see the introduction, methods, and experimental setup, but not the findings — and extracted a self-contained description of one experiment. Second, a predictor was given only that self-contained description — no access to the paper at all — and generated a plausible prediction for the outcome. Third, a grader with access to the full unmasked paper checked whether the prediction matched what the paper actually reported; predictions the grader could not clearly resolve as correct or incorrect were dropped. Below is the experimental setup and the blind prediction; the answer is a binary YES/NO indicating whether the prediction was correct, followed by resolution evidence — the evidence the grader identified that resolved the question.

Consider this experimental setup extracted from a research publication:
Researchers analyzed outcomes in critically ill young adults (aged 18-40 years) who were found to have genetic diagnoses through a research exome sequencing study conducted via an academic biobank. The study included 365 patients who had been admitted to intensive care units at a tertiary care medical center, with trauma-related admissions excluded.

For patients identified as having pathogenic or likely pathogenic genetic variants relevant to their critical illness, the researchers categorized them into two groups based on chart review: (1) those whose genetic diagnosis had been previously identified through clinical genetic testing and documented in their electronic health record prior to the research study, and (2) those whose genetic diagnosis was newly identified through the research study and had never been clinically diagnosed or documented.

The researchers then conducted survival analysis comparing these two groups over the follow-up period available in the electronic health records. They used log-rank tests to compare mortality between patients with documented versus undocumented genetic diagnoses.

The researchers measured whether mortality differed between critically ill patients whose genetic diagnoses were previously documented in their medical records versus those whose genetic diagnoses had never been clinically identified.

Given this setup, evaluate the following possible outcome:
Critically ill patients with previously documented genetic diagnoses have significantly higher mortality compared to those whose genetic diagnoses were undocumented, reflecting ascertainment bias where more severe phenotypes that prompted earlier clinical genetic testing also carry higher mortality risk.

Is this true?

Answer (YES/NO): NO